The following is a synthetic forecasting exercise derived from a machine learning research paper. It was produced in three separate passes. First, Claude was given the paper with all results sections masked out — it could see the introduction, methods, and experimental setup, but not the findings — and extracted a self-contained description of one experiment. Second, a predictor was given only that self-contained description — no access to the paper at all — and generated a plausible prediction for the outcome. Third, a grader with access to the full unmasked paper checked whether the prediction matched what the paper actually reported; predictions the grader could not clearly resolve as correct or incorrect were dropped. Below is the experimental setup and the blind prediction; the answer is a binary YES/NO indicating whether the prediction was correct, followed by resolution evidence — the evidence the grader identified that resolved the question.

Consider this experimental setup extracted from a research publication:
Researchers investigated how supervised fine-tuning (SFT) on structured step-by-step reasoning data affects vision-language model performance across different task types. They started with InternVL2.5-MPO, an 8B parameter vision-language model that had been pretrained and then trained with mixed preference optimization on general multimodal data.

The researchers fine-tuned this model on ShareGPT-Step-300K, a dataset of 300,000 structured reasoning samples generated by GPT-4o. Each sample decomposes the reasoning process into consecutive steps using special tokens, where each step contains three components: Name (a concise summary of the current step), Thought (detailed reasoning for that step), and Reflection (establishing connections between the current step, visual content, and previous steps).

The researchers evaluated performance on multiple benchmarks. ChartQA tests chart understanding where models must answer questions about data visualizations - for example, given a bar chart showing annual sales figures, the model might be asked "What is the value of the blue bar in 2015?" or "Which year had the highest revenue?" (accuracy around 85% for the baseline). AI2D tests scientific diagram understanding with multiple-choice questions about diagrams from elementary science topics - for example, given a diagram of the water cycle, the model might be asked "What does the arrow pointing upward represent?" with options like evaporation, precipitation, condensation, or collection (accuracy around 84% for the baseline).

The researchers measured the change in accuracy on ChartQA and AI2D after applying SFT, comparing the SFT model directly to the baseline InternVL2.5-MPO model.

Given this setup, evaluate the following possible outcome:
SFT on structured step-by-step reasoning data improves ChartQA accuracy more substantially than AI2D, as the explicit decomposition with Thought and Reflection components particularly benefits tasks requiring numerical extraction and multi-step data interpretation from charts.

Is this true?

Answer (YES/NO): YES